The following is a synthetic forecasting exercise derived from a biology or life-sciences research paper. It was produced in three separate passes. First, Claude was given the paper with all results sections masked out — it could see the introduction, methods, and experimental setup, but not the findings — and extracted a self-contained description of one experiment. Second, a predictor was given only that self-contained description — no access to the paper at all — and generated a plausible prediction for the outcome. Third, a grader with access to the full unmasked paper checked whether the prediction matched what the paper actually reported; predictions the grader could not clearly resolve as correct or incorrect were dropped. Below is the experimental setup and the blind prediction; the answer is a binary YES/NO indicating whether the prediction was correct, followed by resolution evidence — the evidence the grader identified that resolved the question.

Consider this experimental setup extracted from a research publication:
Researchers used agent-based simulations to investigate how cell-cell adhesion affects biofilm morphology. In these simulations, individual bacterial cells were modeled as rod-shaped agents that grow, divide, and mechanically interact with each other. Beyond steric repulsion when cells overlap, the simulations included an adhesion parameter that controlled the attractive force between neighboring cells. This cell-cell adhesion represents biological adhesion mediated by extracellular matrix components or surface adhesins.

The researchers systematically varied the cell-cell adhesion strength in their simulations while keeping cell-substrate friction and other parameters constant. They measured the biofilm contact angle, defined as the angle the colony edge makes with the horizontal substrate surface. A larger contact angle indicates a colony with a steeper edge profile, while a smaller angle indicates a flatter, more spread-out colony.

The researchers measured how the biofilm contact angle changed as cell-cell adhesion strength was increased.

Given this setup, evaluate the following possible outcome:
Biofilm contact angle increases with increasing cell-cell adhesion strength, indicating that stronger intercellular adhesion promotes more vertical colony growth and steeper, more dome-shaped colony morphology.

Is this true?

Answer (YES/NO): YES